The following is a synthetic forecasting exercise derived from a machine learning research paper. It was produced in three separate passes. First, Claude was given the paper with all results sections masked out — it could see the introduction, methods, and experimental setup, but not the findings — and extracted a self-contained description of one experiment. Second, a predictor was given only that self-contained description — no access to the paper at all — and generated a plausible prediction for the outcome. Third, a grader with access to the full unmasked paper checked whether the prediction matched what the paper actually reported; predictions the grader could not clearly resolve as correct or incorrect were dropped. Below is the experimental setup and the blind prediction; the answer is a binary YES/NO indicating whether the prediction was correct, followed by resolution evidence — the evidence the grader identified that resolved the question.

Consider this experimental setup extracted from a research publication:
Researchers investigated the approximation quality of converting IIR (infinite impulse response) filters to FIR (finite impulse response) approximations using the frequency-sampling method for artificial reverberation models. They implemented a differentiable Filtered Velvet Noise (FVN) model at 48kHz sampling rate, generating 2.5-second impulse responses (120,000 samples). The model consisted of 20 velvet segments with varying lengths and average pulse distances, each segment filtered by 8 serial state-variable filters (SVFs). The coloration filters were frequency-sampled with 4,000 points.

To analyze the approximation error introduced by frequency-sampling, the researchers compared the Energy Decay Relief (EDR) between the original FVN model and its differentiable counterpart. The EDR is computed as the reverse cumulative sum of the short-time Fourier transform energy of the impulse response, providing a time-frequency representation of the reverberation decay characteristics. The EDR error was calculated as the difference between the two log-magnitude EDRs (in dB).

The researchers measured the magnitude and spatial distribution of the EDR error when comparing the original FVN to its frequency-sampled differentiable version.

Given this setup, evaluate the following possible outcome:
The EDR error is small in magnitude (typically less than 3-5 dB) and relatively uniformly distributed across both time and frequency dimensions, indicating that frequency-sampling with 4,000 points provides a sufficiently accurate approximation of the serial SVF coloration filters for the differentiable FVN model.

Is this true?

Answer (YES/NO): NO